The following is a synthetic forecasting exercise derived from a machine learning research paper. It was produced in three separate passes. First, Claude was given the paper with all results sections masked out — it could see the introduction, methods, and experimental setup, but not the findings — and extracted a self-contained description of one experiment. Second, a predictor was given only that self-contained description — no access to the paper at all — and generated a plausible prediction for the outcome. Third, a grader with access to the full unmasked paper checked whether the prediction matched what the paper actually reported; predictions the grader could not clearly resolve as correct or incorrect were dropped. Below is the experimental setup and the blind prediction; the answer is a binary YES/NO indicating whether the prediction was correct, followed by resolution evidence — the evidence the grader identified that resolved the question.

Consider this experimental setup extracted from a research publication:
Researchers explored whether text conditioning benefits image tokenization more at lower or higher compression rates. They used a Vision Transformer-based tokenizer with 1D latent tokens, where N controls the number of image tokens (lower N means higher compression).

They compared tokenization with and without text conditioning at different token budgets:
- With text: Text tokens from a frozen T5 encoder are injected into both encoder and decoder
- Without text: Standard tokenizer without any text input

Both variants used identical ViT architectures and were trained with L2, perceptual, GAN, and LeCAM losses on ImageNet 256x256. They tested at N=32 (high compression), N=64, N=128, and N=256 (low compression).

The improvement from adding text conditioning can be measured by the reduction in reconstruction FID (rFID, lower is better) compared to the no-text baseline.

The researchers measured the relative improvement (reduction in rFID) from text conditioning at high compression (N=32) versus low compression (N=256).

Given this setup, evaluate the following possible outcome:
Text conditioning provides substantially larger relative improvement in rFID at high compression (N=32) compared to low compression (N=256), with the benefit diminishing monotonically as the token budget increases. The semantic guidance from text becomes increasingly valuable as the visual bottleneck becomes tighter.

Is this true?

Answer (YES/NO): NO